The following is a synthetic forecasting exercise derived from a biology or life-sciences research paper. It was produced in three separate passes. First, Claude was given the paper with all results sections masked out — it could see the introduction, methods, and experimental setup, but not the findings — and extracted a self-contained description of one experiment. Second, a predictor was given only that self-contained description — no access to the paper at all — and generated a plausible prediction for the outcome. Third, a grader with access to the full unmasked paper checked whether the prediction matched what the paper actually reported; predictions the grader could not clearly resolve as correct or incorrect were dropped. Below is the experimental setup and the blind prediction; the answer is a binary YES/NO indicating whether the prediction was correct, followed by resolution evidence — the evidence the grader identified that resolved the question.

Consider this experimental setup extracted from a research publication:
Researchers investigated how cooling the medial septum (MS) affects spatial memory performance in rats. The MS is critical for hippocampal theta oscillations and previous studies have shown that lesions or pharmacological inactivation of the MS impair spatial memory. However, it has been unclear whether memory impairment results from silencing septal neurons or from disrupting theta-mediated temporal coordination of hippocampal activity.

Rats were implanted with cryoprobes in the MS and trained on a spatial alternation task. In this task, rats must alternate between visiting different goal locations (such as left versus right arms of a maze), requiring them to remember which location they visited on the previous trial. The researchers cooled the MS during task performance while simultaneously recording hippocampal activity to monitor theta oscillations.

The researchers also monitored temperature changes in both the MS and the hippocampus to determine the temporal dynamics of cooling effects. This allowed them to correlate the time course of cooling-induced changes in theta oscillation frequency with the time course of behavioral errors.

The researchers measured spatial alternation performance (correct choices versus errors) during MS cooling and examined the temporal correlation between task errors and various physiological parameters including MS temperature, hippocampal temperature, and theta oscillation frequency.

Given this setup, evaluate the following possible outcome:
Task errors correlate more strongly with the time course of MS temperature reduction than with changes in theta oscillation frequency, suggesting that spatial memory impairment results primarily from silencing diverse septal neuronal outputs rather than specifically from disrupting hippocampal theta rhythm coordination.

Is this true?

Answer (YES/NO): NO